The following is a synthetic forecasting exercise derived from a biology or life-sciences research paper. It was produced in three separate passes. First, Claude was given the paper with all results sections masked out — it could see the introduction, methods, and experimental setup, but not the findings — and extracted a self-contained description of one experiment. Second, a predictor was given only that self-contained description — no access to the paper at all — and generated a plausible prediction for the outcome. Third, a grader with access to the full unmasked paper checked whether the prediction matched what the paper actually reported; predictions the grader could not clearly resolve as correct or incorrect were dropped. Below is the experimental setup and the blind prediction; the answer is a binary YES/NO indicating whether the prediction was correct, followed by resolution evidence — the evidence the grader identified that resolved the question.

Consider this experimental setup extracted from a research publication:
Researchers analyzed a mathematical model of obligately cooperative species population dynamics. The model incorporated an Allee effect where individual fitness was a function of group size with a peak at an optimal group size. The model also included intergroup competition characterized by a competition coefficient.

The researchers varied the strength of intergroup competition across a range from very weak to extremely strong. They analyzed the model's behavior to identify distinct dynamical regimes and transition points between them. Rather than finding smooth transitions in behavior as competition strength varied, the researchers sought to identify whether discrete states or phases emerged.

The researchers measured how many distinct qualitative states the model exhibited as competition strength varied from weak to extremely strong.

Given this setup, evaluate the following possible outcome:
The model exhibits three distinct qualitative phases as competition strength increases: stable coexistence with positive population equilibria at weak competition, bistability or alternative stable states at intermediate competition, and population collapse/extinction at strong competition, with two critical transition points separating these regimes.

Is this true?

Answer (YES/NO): NO